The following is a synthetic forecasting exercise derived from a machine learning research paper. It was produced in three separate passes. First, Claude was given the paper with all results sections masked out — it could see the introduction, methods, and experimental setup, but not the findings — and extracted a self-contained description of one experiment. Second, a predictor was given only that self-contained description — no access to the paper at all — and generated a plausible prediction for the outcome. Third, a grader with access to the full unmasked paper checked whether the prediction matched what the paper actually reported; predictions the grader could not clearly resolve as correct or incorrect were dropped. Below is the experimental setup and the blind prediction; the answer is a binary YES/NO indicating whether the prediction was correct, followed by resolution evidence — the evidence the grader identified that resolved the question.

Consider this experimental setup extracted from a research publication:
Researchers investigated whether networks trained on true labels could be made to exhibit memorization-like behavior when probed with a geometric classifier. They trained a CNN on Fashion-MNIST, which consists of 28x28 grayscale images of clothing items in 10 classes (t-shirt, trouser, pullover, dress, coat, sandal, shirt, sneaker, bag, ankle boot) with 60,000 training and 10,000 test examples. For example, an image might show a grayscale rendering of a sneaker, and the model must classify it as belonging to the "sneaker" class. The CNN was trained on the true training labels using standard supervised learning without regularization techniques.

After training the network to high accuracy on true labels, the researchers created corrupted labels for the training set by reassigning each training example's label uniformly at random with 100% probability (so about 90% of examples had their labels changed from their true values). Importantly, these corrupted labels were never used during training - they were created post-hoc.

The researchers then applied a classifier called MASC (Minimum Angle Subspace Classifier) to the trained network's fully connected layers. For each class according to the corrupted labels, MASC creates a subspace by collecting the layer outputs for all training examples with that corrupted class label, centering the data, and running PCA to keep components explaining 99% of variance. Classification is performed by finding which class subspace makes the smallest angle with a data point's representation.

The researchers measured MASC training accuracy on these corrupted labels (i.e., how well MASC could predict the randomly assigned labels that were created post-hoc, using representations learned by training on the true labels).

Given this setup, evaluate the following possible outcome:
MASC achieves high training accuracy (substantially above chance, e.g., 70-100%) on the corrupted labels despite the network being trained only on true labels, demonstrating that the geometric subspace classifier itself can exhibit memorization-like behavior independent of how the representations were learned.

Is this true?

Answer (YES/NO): NO